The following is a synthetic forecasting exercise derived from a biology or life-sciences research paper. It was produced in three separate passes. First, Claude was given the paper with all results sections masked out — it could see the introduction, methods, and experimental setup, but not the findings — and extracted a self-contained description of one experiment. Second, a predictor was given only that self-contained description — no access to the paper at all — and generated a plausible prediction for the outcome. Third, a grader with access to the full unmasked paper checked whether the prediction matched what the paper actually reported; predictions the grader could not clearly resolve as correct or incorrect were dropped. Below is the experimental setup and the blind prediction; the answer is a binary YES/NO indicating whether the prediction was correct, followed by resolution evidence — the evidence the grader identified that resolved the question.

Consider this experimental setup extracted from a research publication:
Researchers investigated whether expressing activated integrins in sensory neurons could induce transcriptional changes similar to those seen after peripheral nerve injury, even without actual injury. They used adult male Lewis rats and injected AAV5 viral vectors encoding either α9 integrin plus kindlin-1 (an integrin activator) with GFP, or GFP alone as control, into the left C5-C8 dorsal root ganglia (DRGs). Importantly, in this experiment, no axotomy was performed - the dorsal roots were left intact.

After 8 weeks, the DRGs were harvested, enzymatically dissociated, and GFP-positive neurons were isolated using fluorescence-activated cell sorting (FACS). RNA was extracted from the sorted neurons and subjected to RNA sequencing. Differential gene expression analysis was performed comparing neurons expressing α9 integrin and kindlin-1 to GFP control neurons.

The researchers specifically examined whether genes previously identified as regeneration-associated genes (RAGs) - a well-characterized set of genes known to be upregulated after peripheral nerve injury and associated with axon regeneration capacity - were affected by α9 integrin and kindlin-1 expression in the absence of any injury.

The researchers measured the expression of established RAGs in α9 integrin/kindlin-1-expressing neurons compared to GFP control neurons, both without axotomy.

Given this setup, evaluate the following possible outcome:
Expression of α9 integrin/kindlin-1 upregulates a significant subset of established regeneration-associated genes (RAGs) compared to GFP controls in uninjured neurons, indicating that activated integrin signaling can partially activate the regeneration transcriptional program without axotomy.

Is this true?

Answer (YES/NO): YES